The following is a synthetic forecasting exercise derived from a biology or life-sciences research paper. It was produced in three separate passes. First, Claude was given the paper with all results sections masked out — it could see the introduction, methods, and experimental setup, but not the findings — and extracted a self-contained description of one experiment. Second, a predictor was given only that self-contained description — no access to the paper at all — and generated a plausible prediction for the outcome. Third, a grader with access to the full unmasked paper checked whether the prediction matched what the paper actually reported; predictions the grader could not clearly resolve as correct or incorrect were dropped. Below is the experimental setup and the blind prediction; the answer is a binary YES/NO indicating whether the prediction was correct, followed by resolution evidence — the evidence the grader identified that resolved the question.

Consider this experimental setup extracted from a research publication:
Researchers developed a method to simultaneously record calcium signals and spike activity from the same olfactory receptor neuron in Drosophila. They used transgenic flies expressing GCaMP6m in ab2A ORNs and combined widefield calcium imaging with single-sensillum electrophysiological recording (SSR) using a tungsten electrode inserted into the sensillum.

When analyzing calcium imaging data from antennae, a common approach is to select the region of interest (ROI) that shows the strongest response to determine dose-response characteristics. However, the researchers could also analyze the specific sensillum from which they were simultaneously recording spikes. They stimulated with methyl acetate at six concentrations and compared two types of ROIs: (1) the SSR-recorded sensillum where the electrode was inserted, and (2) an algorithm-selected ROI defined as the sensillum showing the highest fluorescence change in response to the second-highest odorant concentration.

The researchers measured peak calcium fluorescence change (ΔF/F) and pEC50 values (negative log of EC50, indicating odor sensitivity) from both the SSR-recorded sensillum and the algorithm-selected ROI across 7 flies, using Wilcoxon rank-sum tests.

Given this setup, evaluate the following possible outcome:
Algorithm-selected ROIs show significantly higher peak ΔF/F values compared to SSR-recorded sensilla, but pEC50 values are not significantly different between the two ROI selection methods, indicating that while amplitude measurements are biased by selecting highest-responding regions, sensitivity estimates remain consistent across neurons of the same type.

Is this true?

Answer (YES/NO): NO